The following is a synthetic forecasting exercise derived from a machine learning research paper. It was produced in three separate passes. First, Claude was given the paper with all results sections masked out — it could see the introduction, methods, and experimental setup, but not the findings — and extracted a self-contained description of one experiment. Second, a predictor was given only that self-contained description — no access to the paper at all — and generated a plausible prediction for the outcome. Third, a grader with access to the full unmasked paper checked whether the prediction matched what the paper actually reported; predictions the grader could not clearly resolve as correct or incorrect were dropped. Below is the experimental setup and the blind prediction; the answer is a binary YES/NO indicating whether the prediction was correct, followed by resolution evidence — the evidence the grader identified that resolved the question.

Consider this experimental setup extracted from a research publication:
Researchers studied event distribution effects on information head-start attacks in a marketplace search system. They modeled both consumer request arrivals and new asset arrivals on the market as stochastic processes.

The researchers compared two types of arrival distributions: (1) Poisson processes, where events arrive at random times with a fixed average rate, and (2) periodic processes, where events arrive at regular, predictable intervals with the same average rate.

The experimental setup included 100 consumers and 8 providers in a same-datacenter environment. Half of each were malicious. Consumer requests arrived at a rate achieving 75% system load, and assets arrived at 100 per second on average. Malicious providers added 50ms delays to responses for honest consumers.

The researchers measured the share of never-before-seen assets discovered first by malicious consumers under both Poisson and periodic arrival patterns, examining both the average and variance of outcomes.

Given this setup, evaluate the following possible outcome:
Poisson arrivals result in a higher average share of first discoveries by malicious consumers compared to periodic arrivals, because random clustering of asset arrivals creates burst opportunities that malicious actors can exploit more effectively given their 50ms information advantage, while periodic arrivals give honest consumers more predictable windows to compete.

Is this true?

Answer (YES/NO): NO